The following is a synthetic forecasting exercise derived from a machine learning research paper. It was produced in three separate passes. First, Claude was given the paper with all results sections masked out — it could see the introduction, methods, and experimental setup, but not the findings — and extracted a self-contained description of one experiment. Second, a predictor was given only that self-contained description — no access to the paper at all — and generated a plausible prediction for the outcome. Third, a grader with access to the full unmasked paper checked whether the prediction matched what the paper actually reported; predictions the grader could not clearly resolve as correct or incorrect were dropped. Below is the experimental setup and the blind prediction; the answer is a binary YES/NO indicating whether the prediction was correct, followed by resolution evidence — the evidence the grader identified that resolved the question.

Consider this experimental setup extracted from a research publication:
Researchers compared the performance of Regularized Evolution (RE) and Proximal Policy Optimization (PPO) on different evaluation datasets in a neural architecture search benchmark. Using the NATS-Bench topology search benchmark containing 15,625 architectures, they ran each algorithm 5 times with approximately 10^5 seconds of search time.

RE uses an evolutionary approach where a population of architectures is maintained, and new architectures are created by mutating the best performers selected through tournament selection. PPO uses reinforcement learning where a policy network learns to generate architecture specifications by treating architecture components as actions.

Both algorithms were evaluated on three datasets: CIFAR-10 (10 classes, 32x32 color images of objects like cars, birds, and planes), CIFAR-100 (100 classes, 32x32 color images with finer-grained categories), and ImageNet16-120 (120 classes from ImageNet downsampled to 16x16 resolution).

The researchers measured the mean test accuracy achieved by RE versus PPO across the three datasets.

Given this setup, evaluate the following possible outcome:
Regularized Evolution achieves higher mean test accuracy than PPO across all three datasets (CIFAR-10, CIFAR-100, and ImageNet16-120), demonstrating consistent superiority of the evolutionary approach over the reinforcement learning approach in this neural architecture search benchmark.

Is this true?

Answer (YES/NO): NO